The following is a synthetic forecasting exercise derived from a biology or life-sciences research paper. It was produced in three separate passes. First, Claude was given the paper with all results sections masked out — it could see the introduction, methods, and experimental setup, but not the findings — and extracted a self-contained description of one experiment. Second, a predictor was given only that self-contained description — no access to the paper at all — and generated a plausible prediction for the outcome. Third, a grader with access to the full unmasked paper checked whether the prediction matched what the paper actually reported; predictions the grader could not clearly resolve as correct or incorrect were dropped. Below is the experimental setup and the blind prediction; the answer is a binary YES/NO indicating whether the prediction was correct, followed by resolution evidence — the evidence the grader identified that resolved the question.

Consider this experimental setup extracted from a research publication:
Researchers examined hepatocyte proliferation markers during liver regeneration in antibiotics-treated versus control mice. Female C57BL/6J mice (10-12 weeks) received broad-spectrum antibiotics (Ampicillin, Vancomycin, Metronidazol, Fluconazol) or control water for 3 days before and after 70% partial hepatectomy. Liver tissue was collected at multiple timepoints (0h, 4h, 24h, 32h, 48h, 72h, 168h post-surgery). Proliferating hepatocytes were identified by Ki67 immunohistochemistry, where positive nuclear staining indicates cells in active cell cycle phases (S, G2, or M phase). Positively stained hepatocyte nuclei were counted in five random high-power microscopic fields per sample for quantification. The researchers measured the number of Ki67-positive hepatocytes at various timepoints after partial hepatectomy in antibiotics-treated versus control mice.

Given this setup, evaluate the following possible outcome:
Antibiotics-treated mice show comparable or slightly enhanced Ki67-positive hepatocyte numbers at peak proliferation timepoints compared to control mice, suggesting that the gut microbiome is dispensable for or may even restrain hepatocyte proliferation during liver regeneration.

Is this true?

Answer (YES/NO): NO